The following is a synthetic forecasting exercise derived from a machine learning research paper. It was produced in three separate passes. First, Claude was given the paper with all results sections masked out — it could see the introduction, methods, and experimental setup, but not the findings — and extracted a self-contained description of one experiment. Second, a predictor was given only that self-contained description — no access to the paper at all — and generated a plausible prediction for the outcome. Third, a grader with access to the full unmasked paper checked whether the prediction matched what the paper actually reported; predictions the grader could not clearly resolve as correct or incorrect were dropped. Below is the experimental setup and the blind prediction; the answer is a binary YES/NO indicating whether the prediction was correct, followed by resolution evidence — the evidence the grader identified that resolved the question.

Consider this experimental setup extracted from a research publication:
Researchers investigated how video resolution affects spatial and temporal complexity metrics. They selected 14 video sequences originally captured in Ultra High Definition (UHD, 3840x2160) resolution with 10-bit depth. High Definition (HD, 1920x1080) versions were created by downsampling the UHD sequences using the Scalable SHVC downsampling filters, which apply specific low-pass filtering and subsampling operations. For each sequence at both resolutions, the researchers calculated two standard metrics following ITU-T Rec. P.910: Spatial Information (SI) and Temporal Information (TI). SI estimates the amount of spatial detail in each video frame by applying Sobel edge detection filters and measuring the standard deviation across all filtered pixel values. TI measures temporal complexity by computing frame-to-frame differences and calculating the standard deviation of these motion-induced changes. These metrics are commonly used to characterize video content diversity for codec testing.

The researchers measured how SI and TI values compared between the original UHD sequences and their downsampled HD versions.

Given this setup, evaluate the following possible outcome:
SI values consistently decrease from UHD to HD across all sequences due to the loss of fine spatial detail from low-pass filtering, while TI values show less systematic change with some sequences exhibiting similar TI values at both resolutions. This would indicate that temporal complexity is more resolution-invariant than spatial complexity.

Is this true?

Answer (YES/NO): NO